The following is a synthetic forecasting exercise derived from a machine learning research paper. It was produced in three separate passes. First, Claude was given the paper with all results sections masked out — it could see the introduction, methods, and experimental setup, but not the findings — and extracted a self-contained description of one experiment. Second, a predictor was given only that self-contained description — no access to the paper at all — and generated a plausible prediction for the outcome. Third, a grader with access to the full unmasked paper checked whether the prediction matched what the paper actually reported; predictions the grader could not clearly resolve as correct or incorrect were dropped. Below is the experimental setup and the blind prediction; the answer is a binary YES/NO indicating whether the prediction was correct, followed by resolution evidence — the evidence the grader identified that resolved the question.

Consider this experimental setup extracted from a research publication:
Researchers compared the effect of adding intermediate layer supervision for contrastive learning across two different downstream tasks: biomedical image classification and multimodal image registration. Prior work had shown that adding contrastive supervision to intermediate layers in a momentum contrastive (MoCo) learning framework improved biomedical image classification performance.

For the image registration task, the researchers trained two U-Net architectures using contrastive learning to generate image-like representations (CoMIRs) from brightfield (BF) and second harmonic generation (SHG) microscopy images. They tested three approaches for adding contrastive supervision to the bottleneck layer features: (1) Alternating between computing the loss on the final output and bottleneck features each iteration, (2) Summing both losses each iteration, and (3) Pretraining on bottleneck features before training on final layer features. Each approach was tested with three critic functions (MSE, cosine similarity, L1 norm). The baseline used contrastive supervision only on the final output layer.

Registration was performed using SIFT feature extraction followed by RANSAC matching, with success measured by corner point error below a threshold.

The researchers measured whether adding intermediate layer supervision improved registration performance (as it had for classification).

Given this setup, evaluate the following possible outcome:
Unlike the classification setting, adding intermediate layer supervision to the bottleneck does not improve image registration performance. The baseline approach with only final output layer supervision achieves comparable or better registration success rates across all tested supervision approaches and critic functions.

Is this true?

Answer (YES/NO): YES